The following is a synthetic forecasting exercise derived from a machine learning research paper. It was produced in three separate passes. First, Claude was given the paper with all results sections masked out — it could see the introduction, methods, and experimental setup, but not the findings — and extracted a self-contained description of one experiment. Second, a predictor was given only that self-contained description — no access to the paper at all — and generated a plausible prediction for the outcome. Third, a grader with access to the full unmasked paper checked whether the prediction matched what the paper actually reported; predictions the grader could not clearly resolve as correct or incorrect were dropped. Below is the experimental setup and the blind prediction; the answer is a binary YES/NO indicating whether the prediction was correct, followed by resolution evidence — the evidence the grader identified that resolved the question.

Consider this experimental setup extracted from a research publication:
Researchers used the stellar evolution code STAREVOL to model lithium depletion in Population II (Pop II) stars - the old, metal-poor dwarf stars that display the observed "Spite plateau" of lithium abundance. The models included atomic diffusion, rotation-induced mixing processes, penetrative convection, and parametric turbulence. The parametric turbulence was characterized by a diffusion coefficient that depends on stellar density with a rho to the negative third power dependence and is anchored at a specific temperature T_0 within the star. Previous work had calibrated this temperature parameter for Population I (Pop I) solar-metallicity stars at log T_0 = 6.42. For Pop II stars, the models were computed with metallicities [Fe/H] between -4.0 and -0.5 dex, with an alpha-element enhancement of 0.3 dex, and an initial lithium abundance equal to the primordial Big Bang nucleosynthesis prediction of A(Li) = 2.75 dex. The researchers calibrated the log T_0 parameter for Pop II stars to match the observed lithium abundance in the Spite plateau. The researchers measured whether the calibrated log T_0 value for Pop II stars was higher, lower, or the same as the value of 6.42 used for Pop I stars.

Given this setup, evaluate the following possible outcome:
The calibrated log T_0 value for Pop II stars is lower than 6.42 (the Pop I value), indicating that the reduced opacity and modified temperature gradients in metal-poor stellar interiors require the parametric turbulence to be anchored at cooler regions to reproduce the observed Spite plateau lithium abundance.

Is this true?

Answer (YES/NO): YES